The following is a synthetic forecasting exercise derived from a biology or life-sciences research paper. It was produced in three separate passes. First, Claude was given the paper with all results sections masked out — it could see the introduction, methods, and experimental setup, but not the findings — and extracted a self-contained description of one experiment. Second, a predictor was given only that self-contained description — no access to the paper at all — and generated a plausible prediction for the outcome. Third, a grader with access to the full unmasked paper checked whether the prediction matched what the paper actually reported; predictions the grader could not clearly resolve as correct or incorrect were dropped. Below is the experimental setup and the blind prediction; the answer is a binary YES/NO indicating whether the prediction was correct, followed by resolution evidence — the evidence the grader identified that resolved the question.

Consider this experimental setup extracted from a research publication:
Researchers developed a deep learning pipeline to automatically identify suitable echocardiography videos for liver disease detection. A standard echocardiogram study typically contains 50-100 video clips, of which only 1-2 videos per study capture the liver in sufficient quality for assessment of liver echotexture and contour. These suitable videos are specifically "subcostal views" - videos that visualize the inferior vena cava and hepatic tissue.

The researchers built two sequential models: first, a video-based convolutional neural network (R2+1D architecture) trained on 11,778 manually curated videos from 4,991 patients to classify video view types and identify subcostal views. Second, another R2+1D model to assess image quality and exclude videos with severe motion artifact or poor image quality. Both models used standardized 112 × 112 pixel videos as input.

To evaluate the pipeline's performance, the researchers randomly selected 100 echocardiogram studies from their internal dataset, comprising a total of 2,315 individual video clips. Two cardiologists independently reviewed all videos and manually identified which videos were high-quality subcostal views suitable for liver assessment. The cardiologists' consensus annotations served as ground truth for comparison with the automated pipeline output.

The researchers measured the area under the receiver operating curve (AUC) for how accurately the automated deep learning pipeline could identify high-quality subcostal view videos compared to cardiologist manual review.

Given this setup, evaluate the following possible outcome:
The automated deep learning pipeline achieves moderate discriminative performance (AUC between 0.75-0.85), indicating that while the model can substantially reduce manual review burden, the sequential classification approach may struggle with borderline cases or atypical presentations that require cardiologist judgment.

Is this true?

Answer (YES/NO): NO